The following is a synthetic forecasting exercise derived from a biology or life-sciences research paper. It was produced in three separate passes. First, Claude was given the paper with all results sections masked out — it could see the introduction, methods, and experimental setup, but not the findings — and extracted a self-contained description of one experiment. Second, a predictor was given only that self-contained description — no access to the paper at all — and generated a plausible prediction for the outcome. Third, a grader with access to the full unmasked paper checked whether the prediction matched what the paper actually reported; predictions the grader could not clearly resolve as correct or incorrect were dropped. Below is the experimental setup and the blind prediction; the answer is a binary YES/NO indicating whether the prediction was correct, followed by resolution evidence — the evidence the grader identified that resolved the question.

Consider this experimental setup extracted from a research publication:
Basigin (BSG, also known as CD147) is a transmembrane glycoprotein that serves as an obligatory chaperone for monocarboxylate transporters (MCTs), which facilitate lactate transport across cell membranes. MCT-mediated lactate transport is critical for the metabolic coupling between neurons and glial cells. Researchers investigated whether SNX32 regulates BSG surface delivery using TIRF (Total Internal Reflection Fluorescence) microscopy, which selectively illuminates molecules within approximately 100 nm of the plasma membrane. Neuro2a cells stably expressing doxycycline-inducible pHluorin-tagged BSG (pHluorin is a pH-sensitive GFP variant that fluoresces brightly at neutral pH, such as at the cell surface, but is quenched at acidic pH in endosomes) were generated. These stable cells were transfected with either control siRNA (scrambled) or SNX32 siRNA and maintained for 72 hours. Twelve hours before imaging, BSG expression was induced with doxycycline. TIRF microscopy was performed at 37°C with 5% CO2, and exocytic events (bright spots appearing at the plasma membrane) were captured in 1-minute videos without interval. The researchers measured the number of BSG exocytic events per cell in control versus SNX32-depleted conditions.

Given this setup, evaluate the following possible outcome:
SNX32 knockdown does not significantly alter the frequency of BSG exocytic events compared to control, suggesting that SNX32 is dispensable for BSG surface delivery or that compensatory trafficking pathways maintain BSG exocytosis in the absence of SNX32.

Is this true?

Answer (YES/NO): NO